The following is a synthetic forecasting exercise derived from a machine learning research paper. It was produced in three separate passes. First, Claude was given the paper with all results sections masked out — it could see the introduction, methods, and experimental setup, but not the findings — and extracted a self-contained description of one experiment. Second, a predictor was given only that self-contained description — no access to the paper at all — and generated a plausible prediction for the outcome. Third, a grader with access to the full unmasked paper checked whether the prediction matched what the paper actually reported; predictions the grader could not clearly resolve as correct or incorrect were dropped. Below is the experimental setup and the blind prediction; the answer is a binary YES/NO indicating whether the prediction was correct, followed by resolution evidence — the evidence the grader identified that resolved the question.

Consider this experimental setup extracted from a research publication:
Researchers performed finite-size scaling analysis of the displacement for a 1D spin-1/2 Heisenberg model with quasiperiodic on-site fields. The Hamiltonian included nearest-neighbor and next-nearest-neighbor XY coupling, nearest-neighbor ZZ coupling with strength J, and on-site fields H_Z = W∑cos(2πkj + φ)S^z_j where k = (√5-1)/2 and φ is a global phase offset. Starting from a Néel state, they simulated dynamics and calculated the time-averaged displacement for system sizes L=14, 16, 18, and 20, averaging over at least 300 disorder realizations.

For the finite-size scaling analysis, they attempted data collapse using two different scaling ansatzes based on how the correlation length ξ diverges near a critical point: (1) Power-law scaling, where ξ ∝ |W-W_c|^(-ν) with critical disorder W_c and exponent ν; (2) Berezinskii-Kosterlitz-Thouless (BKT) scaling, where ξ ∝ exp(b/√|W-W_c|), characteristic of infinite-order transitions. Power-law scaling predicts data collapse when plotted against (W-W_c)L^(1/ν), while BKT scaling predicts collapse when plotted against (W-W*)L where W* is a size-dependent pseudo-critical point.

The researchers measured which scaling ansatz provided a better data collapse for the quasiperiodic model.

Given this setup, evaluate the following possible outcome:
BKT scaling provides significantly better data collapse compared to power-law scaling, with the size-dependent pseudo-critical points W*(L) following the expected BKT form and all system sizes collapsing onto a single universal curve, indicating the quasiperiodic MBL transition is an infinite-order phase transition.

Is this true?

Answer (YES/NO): NO